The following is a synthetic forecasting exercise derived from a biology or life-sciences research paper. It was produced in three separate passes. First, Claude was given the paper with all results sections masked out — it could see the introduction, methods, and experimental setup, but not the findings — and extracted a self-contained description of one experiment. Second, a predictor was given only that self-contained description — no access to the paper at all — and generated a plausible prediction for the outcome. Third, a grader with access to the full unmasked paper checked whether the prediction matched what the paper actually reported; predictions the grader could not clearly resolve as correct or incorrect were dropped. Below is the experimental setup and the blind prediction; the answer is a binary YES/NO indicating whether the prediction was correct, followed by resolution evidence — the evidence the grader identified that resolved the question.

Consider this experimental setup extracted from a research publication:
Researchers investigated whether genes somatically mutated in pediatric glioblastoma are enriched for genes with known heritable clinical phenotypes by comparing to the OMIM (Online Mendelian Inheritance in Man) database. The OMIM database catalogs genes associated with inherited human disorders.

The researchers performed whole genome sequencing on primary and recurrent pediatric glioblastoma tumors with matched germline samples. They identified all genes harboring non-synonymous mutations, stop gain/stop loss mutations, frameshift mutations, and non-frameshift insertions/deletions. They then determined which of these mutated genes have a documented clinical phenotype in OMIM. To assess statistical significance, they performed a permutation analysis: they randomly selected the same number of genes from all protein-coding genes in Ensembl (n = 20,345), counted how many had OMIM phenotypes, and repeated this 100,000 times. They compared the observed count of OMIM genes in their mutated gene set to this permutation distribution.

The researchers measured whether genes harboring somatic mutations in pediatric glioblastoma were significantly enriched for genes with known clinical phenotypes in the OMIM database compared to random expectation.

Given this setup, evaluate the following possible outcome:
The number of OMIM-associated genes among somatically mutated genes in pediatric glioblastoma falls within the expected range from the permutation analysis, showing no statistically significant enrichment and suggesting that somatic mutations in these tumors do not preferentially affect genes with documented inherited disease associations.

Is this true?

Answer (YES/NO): NO